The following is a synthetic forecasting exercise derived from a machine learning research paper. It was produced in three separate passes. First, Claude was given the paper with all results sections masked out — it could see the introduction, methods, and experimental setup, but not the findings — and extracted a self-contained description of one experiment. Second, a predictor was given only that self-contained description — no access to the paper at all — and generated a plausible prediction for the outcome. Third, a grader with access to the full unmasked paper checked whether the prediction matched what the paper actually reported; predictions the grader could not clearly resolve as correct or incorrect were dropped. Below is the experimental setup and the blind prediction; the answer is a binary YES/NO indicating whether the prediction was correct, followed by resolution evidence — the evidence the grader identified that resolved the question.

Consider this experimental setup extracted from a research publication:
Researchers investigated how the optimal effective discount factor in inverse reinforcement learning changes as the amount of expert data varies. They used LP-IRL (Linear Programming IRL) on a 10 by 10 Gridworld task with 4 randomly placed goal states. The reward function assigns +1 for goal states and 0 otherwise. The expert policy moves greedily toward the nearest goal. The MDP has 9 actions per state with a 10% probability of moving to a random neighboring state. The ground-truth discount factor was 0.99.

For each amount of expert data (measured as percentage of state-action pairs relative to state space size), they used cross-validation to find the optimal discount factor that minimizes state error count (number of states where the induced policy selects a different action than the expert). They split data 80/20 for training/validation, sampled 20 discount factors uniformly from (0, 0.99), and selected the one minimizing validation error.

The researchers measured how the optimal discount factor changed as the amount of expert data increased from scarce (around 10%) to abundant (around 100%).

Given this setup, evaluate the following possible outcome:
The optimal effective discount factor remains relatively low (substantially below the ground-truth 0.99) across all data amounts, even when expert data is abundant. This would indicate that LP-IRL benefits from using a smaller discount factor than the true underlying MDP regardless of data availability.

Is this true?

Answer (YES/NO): NO